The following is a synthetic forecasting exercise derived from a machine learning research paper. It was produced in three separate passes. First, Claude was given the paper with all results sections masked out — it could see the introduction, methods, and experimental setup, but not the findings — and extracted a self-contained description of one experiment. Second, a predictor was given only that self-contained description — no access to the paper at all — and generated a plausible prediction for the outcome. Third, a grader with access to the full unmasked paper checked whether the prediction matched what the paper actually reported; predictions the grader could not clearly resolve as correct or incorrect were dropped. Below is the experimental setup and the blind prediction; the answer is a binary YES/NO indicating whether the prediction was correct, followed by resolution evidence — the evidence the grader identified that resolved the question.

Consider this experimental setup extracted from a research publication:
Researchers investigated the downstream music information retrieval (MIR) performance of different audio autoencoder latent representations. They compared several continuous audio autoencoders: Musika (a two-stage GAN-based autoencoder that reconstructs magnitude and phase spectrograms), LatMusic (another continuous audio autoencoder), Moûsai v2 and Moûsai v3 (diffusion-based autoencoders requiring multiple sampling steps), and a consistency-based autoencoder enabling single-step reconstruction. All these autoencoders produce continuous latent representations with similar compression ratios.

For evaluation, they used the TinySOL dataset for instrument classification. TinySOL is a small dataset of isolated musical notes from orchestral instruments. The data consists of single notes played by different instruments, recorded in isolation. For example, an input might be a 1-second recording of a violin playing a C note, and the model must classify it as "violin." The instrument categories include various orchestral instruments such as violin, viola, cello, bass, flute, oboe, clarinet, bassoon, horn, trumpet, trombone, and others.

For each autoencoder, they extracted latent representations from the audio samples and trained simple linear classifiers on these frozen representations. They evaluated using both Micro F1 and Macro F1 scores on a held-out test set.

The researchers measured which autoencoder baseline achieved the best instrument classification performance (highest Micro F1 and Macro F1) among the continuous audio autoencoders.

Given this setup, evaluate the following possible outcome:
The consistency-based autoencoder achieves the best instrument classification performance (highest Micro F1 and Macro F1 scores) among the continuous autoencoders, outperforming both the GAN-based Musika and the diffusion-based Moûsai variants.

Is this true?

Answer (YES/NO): NO